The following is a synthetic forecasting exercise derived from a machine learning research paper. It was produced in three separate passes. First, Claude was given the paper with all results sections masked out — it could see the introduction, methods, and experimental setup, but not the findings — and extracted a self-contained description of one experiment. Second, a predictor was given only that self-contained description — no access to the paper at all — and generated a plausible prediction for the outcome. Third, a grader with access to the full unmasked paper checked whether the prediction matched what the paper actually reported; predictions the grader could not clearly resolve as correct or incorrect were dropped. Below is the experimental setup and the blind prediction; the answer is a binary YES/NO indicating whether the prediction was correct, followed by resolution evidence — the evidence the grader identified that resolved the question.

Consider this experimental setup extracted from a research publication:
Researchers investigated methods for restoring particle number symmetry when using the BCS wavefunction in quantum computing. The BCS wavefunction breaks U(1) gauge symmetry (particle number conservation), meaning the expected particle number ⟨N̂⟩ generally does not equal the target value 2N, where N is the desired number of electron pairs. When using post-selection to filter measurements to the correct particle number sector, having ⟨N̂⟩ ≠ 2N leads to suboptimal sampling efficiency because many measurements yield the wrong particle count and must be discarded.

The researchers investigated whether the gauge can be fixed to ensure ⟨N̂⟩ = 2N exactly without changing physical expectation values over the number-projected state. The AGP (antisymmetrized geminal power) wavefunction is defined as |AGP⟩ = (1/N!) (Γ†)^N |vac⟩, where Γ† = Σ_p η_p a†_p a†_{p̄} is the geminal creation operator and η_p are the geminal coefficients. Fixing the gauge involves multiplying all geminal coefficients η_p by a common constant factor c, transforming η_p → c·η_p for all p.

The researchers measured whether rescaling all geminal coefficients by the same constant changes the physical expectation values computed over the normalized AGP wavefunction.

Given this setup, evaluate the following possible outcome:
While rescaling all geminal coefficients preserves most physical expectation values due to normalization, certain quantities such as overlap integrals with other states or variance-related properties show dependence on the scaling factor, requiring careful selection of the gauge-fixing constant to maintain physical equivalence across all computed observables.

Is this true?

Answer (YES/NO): NO